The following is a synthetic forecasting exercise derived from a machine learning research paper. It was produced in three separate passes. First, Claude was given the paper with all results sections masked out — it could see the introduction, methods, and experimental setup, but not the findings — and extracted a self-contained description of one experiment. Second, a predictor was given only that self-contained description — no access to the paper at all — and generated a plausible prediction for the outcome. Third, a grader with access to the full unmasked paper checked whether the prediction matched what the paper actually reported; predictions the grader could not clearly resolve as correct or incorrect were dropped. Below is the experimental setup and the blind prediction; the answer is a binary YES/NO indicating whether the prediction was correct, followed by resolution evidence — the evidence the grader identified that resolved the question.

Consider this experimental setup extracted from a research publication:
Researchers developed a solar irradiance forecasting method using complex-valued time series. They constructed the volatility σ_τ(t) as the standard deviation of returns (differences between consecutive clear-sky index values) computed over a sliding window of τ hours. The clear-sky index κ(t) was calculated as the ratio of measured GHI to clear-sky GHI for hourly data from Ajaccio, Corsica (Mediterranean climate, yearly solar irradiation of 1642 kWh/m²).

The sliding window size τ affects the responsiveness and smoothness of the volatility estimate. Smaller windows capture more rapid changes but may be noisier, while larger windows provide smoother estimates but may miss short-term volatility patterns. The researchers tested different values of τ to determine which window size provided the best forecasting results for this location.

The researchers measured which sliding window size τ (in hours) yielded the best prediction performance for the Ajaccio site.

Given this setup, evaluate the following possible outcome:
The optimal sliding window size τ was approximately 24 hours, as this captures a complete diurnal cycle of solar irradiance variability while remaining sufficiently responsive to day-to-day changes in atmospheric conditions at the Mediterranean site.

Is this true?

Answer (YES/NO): NO